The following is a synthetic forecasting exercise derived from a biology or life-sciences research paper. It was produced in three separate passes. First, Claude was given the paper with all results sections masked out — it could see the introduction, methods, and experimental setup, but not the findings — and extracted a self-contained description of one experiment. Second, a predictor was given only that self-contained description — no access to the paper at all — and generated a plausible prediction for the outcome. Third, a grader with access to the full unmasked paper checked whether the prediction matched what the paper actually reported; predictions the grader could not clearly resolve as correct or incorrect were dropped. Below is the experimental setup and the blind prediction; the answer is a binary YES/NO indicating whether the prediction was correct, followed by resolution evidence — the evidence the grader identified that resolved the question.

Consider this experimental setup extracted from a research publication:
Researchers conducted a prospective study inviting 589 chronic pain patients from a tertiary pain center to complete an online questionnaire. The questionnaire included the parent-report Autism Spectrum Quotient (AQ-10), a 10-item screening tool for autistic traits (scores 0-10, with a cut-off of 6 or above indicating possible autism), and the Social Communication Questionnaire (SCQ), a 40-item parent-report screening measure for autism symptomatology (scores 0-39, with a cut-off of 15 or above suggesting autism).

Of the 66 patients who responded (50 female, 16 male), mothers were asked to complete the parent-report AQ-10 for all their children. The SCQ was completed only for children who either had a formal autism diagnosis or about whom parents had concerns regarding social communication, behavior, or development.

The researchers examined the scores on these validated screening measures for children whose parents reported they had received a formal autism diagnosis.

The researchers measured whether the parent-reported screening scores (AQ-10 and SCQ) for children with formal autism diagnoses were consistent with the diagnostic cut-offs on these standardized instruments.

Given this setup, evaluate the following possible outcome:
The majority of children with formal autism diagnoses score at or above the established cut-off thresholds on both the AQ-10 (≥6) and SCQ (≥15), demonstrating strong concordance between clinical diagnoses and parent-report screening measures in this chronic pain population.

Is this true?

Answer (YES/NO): YES